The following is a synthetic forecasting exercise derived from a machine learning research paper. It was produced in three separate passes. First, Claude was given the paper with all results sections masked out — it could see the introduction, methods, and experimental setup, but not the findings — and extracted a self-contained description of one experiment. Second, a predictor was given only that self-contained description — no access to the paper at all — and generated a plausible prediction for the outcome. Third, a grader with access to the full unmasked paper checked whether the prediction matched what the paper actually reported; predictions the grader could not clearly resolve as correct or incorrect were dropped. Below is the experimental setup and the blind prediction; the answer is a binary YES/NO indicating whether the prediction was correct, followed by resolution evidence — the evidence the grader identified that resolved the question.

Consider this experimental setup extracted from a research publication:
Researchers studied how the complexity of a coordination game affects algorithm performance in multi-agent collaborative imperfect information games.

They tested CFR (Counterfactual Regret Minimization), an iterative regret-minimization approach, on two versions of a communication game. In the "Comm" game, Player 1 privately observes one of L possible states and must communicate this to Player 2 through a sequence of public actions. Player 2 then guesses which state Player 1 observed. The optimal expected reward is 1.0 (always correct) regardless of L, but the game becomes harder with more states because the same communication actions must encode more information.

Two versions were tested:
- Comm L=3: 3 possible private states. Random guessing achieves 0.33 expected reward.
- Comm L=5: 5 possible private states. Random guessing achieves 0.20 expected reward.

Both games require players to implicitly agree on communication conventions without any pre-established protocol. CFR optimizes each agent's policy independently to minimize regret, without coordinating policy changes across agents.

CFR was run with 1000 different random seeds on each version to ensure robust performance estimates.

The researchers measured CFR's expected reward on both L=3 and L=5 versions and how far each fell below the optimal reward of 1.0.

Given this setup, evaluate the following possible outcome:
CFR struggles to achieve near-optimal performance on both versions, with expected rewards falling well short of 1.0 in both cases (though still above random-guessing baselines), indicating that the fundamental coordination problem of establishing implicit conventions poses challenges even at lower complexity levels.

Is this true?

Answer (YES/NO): YES